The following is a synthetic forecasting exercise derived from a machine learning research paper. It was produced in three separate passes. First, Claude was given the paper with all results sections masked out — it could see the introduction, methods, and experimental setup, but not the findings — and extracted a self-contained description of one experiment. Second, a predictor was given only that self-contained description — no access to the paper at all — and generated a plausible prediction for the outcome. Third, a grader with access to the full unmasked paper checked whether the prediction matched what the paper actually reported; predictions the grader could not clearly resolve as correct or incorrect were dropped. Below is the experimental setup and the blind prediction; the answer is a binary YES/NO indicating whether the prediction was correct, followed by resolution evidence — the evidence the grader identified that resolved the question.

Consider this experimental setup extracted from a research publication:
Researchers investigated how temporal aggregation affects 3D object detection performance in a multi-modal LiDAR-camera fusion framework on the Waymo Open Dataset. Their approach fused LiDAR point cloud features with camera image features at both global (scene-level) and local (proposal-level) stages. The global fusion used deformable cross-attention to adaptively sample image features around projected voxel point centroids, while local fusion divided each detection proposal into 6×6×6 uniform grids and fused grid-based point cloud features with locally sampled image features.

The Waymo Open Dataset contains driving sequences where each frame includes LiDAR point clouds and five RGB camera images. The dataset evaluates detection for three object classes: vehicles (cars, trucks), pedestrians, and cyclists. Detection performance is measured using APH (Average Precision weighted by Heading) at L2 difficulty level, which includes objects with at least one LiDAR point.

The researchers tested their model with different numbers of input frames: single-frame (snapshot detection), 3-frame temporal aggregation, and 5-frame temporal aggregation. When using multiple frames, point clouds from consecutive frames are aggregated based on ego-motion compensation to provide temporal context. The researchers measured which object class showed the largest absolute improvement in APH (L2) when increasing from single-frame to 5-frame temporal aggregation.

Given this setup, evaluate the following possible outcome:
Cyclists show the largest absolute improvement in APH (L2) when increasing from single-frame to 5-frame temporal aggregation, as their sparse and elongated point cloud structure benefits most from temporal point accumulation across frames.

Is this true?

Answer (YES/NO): NO